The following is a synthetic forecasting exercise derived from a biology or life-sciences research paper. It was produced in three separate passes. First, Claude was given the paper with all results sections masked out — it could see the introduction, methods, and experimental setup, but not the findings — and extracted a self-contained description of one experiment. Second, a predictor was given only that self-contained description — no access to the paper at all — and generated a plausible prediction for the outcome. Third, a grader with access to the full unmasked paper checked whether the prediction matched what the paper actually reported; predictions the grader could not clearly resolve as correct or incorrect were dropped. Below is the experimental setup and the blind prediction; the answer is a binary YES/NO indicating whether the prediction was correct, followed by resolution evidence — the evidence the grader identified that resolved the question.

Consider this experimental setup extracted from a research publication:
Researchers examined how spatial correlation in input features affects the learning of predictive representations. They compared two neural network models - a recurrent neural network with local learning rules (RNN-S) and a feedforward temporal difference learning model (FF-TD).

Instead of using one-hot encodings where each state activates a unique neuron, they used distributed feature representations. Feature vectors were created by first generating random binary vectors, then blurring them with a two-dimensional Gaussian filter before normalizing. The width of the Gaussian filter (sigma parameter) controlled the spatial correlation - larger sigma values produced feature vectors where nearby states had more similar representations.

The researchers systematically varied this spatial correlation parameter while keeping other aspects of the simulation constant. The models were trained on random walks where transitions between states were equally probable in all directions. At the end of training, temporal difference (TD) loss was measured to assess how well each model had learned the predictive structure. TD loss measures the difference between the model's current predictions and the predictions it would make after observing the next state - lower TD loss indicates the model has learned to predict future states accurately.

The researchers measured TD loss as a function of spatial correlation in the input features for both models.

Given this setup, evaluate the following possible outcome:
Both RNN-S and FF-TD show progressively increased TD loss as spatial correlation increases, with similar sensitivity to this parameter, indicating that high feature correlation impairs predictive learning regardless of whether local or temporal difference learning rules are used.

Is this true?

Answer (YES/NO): NO